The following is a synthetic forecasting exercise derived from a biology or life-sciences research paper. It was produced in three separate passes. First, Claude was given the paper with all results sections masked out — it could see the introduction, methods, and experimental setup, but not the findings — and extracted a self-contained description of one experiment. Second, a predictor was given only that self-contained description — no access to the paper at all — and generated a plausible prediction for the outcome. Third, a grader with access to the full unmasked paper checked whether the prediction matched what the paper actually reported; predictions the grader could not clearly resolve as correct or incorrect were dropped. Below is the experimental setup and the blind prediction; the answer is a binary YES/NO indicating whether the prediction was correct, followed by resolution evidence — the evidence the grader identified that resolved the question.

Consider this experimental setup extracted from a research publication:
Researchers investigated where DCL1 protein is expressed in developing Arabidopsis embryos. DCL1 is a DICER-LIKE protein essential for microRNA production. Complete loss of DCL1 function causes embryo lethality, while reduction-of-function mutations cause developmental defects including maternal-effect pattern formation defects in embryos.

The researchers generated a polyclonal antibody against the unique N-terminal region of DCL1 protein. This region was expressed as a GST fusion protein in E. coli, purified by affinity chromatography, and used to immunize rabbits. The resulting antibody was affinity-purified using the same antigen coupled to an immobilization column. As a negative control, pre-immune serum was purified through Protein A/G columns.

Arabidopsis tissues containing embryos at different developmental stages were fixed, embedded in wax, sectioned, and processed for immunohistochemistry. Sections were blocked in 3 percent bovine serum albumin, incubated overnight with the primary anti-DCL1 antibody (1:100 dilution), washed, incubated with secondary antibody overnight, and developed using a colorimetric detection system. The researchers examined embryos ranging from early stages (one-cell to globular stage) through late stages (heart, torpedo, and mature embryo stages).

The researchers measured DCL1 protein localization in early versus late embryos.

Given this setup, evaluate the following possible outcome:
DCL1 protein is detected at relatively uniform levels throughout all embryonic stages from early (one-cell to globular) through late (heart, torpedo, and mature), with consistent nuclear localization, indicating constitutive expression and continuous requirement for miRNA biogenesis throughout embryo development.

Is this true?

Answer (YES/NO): NO